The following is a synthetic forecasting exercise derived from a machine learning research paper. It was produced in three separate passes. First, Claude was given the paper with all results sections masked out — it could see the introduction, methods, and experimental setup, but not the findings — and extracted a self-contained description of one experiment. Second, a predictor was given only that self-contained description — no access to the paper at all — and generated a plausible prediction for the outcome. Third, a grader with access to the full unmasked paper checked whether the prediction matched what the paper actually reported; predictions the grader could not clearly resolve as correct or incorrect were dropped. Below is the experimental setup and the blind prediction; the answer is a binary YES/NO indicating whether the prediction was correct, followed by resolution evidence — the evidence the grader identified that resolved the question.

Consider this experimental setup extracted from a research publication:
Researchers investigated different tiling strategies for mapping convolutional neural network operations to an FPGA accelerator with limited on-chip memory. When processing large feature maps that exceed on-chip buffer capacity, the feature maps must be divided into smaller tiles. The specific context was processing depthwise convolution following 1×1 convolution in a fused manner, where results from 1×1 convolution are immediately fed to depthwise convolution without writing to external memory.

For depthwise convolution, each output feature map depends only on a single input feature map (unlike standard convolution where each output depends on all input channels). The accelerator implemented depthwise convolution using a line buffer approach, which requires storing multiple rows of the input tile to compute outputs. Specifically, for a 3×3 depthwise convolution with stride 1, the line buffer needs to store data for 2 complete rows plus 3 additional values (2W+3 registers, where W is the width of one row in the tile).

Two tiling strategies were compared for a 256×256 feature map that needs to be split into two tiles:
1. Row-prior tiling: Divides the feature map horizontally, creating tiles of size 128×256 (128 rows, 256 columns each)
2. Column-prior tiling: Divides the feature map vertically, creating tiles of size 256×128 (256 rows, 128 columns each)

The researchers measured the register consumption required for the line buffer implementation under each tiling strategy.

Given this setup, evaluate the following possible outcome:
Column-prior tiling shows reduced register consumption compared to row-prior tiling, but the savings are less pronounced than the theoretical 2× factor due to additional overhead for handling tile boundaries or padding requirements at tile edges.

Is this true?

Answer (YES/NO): NO